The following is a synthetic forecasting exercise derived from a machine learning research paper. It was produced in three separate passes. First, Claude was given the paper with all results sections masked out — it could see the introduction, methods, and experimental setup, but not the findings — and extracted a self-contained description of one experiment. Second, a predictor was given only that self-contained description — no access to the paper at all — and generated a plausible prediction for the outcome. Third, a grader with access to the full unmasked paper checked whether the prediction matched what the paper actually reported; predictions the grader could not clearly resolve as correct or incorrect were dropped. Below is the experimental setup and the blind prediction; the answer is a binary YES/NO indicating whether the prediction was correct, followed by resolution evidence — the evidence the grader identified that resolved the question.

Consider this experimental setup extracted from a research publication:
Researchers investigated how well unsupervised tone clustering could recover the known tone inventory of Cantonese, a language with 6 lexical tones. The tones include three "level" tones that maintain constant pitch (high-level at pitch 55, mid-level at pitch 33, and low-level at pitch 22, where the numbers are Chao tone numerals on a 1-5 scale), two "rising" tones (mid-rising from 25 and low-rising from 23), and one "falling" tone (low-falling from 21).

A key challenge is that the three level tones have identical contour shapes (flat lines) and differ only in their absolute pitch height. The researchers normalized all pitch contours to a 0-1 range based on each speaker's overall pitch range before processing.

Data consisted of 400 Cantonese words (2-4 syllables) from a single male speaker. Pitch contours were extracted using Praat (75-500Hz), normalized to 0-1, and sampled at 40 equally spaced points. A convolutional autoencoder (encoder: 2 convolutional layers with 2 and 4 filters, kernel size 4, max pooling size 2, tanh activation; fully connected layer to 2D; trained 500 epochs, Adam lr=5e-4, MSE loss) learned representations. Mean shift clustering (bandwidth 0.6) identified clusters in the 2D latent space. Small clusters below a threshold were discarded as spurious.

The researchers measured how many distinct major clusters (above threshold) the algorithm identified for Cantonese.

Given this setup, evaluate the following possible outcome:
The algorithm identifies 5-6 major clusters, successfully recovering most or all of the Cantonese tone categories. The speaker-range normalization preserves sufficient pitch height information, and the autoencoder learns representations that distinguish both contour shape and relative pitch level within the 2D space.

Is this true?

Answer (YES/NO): NO